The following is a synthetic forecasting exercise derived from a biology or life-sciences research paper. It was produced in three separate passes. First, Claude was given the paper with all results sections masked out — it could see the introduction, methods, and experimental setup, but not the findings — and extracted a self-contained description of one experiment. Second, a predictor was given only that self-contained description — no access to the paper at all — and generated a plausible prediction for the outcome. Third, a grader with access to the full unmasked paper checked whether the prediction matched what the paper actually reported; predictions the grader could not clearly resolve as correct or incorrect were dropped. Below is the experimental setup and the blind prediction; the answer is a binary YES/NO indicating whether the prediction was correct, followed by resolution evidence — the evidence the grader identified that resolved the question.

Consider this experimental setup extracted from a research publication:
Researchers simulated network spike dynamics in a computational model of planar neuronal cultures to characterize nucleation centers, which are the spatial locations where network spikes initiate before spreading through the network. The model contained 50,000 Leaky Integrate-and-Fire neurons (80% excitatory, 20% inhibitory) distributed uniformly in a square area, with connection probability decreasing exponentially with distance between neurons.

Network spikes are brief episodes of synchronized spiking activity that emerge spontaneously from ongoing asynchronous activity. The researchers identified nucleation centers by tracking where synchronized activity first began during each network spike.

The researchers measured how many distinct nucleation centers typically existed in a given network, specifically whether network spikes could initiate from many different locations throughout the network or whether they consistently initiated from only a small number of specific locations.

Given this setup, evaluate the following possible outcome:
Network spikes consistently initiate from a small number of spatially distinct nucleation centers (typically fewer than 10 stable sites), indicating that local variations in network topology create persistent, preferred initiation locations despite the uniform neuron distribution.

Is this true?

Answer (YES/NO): YES